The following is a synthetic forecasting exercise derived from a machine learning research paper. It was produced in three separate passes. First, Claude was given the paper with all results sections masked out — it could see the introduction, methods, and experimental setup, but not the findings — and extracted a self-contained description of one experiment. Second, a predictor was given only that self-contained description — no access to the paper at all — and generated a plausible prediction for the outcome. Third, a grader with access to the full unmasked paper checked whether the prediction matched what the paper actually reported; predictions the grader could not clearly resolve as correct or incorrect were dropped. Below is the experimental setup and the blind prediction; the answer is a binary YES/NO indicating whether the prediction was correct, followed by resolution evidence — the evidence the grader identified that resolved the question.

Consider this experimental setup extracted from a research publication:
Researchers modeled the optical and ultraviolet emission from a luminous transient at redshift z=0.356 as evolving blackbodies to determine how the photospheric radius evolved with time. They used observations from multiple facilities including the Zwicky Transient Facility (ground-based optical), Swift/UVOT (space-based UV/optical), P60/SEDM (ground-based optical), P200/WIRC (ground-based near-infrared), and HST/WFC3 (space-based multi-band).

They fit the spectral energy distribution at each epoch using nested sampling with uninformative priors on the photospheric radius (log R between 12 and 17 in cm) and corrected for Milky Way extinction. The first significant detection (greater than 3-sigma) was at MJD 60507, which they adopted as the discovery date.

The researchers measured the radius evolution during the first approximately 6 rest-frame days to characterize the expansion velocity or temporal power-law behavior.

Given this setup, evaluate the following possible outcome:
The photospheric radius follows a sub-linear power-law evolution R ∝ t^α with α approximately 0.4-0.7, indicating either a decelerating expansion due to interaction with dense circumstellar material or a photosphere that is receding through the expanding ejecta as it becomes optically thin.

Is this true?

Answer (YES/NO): YES